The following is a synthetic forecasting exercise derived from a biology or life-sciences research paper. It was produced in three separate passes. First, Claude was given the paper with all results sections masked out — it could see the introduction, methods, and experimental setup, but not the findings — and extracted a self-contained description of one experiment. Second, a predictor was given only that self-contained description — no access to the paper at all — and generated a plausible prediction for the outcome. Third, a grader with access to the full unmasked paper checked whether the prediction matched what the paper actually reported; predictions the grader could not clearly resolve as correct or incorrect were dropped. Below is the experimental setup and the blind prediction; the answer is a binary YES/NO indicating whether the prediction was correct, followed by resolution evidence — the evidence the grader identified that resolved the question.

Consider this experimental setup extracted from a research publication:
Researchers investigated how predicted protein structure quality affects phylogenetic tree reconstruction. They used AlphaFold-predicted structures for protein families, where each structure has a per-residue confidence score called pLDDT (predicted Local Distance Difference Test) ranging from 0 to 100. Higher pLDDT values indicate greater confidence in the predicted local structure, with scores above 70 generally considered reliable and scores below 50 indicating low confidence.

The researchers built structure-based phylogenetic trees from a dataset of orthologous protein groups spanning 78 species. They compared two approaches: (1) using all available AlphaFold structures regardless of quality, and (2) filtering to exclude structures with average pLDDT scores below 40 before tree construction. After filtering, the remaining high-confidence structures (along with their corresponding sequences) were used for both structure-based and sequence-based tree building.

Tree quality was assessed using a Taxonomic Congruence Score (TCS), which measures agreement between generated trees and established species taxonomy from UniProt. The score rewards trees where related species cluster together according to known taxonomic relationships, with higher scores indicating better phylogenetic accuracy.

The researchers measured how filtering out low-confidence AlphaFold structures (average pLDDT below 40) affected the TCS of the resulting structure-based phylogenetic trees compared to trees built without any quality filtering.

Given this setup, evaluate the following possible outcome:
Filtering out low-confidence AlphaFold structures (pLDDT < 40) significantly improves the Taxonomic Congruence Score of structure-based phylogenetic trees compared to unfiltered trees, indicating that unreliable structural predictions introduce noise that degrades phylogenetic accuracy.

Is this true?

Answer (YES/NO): NO